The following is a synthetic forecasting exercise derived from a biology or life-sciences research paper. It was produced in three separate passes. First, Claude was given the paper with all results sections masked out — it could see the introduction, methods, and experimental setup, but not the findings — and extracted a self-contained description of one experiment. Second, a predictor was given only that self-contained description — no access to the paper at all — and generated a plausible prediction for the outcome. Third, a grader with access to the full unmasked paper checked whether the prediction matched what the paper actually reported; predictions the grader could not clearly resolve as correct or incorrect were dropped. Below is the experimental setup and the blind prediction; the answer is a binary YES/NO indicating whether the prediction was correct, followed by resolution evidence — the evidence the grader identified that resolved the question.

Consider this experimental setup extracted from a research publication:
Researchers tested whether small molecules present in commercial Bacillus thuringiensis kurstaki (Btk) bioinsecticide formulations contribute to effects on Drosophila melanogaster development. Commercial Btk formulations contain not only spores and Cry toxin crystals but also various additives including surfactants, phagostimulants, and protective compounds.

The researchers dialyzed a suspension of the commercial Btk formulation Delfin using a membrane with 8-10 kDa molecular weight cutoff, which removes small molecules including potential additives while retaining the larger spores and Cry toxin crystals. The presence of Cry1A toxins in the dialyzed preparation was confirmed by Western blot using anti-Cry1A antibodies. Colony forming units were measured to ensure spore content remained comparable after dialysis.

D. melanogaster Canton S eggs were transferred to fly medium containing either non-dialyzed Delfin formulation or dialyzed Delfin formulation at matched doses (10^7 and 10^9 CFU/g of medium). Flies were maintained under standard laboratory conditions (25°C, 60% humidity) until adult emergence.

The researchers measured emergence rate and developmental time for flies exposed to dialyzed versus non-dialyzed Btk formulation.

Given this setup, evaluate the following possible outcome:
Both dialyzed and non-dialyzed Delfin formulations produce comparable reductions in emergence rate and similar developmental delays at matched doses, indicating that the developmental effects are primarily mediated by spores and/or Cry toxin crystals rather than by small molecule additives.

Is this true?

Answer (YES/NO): NO